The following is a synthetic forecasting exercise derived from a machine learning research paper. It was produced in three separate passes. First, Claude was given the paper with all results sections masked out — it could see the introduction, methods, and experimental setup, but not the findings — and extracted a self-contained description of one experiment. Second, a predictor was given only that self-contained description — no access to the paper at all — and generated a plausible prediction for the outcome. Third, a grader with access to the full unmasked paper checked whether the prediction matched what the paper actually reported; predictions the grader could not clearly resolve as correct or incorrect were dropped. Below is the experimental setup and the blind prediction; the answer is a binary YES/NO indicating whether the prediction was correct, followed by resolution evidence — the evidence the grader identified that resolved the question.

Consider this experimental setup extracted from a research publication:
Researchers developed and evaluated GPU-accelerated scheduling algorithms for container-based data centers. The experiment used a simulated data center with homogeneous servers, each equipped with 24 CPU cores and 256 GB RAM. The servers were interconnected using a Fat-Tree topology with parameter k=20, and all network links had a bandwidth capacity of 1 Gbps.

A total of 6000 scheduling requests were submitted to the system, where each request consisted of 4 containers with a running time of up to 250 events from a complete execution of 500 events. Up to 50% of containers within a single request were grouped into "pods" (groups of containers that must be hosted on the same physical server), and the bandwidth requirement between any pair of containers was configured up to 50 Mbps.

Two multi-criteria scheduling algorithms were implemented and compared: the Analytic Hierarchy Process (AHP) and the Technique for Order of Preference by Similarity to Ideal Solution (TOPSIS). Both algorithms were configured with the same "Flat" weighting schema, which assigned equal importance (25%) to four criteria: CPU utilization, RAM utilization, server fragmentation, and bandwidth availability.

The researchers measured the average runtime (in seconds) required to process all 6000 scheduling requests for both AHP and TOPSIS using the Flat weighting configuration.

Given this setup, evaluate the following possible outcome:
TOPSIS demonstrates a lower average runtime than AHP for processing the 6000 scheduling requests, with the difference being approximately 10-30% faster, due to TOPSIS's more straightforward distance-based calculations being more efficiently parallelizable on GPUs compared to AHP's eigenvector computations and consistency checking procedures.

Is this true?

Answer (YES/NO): NO